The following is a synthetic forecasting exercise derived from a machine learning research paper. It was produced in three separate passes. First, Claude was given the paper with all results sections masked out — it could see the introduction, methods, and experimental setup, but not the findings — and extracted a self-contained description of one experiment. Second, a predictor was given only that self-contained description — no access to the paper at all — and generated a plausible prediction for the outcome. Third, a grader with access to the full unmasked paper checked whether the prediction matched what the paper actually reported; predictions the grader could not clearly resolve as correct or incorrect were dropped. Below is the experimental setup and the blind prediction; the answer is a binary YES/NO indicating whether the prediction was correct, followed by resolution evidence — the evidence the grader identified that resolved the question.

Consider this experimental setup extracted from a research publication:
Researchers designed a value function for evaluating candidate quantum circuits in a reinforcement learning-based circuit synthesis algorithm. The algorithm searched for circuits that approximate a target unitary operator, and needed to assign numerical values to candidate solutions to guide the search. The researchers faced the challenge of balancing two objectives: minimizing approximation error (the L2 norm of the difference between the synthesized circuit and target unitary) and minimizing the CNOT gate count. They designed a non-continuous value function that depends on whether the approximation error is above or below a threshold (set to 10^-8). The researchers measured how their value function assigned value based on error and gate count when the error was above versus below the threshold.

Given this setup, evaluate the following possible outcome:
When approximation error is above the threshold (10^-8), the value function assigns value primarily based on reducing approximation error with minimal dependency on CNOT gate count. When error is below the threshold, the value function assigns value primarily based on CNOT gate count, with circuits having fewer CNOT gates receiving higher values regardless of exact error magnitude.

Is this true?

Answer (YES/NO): YES